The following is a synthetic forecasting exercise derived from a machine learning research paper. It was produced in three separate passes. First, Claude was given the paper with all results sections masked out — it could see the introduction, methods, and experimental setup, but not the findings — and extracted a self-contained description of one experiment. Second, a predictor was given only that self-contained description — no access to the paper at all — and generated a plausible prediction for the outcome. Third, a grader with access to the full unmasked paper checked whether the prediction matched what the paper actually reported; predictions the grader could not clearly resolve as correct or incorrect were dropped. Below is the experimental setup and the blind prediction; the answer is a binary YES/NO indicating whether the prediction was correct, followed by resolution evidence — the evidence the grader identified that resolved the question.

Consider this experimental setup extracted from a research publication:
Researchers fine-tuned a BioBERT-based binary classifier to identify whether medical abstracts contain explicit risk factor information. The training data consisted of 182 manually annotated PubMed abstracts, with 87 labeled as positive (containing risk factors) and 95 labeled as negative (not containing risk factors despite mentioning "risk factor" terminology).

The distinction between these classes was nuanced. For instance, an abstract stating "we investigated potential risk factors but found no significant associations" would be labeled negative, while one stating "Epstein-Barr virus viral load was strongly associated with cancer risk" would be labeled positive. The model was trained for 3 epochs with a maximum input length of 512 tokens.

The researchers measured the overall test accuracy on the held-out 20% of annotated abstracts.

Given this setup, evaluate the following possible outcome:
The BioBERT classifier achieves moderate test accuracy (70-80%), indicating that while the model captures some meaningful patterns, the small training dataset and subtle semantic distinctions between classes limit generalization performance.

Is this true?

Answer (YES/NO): NO